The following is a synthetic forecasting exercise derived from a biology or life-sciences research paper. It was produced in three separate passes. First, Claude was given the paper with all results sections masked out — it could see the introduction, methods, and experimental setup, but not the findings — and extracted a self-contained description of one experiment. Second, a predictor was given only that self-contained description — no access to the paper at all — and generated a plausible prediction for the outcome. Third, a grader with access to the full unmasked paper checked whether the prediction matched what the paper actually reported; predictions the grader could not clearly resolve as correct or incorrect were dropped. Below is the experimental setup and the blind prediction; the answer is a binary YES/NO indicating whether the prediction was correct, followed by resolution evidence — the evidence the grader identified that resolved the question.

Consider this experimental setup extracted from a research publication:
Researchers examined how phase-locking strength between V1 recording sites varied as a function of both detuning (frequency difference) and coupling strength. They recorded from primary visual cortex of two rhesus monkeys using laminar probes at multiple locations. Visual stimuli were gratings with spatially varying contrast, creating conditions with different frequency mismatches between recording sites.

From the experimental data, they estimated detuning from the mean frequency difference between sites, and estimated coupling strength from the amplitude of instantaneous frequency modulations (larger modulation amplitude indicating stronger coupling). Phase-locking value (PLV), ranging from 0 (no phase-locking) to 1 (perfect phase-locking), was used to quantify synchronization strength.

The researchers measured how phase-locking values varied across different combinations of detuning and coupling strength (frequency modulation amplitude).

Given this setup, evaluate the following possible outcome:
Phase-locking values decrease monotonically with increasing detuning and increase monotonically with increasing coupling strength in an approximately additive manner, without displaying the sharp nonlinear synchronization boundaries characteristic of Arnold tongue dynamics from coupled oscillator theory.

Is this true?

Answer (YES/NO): NO